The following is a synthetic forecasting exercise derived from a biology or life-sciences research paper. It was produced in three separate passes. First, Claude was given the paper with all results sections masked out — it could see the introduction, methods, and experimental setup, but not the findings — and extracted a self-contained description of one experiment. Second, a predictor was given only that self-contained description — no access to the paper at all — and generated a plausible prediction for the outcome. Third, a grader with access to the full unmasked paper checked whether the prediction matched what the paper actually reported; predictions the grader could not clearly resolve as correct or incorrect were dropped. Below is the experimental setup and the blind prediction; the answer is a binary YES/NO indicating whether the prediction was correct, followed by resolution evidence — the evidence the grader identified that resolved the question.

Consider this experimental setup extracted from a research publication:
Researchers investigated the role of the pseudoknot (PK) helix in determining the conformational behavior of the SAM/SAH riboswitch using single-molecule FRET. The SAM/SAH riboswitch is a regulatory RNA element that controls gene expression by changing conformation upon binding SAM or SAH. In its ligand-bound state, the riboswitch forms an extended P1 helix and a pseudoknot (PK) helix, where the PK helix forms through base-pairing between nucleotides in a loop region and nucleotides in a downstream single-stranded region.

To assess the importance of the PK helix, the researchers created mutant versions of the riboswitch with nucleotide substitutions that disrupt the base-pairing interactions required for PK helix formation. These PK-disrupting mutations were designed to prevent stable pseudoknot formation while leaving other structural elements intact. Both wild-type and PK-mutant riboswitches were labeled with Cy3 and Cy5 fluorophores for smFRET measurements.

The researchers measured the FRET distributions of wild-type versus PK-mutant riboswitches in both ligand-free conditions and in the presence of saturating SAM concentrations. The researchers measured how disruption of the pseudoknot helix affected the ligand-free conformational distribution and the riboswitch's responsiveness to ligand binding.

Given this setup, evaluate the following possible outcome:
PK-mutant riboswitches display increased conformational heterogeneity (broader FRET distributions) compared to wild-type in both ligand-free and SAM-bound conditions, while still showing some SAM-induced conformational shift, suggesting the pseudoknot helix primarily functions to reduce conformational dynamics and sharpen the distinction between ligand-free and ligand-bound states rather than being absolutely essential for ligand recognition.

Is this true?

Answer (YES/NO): NO